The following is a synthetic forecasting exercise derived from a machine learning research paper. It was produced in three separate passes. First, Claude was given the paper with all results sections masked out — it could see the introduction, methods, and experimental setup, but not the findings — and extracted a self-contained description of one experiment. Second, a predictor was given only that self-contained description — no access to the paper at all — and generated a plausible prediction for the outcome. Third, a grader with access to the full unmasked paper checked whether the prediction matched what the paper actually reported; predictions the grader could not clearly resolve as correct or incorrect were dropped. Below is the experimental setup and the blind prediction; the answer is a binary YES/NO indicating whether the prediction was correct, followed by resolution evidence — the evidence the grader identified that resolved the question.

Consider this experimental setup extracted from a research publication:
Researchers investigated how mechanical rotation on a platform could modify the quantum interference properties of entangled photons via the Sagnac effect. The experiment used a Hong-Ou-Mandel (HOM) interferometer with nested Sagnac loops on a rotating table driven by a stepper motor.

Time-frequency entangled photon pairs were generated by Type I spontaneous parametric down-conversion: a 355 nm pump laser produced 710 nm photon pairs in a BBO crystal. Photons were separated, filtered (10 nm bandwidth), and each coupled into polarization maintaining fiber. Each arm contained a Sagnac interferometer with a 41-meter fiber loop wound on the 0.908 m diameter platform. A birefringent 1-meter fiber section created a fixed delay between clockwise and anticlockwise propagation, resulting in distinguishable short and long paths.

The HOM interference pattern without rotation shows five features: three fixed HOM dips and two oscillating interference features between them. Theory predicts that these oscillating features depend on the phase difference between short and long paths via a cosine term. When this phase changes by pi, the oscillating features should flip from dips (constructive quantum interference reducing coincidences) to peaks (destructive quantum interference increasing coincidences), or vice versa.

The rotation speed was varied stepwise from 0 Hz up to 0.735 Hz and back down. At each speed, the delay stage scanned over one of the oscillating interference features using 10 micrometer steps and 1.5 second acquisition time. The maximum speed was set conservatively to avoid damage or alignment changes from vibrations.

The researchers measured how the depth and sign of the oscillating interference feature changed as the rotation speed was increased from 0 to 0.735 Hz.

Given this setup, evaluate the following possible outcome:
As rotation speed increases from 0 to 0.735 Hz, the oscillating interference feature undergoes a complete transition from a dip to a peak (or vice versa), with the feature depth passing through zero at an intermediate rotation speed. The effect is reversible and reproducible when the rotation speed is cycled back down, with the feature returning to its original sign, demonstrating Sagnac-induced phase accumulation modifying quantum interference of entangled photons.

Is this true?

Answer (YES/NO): YES